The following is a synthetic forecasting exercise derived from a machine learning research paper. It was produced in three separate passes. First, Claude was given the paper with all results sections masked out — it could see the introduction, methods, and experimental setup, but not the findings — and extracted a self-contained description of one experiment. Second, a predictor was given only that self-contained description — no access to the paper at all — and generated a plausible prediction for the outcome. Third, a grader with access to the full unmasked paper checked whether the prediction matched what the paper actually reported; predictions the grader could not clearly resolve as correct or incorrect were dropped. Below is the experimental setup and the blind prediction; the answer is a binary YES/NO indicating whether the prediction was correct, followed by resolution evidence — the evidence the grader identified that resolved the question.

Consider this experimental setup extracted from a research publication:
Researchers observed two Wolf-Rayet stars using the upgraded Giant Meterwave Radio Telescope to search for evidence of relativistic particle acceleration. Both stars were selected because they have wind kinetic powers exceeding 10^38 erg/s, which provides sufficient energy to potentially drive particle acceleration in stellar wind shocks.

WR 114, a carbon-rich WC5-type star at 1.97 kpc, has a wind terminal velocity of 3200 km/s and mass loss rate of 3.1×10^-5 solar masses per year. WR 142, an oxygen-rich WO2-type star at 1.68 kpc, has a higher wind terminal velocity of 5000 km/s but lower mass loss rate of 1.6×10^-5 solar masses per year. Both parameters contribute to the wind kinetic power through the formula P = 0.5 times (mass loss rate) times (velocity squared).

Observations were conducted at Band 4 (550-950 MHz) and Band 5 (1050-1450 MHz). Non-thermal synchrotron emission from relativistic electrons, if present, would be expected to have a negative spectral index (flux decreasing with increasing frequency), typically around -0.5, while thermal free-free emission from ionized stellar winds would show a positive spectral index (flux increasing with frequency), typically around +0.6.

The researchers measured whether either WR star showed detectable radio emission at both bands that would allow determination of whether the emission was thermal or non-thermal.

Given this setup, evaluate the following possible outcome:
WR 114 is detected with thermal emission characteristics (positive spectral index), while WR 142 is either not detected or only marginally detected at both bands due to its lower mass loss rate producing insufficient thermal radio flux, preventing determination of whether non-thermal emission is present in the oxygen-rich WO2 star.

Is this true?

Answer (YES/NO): NO